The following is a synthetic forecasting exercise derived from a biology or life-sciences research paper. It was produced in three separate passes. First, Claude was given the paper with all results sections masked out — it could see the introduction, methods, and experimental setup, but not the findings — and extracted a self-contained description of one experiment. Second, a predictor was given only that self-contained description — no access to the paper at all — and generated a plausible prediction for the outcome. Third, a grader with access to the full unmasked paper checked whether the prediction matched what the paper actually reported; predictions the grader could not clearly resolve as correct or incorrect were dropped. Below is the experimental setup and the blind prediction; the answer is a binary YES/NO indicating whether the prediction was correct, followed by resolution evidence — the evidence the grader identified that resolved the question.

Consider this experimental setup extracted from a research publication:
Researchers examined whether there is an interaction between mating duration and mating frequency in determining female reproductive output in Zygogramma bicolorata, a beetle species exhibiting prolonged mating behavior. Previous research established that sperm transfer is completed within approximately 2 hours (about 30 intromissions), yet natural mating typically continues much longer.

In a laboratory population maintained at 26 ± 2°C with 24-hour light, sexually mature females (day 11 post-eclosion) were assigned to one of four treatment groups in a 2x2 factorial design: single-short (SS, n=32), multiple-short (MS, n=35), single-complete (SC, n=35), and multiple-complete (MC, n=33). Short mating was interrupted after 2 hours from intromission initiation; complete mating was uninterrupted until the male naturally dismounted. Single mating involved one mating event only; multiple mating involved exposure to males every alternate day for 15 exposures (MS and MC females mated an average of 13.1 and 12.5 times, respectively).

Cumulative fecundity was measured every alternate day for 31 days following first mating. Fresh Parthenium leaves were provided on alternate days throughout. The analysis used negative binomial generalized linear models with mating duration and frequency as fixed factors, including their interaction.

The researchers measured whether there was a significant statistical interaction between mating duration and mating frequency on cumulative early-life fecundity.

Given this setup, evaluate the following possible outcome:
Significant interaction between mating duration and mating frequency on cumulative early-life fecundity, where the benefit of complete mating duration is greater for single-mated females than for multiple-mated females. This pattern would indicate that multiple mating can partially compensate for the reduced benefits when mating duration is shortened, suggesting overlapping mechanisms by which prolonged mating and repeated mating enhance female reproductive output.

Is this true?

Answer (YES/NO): NO